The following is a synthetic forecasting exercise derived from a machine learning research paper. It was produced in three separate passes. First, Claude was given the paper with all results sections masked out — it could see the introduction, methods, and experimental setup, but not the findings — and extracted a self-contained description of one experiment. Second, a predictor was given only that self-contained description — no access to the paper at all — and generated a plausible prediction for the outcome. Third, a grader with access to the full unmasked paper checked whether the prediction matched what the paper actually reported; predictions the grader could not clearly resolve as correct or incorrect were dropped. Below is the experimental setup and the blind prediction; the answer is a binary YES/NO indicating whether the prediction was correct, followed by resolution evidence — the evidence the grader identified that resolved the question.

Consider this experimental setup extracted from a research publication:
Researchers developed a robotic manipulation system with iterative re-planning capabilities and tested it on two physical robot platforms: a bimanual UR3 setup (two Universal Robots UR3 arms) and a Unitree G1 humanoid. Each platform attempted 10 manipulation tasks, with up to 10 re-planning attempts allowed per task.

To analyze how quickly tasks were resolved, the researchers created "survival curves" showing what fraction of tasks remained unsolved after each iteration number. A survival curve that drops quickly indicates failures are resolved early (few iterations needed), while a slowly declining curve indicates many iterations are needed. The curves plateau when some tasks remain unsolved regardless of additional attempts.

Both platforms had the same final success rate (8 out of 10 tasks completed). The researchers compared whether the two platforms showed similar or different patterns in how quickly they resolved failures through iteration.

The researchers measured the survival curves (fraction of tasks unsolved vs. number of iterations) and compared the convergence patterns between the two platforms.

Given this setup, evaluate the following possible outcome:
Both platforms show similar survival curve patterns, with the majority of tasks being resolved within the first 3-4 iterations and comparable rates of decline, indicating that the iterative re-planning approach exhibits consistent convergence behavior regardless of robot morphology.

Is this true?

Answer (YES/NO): YES